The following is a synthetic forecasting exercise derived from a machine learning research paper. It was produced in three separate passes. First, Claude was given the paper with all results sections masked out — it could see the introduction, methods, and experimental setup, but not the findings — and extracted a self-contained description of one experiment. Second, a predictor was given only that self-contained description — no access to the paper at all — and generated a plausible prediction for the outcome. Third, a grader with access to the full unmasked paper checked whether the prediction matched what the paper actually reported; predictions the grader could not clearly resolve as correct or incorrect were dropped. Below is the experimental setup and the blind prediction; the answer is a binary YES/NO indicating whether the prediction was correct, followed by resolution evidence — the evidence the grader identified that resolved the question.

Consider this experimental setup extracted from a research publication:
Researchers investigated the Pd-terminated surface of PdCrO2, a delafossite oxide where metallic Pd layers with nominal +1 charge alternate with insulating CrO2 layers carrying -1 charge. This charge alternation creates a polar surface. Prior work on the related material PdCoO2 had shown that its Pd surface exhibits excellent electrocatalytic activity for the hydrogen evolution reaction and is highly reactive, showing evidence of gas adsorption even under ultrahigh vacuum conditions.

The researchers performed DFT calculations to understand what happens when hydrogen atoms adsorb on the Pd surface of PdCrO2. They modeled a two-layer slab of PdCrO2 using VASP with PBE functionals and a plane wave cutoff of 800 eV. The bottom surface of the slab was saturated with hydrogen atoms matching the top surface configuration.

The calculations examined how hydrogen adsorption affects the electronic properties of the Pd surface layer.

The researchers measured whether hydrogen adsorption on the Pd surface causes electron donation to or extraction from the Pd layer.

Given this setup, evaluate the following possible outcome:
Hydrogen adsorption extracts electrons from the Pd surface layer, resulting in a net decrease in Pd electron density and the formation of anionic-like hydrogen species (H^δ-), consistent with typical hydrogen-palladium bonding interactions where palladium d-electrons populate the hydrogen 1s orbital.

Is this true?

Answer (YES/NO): YES